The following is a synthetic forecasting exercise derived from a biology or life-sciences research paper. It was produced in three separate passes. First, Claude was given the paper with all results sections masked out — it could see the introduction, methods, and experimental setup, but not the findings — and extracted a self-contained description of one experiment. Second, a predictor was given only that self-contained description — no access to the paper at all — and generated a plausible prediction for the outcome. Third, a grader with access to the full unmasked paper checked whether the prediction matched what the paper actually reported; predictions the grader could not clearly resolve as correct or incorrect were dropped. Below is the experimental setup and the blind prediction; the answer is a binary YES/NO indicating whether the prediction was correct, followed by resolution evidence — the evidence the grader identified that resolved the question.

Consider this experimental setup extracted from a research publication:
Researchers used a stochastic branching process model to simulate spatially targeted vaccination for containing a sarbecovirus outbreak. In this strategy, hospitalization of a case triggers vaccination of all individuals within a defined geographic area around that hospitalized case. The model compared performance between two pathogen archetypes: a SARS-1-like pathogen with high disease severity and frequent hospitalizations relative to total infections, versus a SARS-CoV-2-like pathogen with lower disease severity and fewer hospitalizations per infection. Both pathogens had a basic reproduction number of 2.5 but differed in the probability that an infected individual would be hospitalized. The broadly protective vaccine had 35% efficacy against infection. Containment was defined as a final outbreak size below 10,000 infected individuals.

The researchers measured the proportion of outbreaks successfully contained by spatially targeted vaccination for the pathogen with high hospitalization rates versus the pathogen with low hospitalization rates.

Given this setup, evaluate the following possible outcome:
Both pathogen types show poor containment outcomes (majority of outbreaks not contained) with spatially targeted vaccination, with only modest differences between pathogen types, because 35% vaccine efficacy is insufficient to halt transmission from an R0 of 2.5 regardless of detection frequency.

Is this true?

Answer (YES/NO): YES